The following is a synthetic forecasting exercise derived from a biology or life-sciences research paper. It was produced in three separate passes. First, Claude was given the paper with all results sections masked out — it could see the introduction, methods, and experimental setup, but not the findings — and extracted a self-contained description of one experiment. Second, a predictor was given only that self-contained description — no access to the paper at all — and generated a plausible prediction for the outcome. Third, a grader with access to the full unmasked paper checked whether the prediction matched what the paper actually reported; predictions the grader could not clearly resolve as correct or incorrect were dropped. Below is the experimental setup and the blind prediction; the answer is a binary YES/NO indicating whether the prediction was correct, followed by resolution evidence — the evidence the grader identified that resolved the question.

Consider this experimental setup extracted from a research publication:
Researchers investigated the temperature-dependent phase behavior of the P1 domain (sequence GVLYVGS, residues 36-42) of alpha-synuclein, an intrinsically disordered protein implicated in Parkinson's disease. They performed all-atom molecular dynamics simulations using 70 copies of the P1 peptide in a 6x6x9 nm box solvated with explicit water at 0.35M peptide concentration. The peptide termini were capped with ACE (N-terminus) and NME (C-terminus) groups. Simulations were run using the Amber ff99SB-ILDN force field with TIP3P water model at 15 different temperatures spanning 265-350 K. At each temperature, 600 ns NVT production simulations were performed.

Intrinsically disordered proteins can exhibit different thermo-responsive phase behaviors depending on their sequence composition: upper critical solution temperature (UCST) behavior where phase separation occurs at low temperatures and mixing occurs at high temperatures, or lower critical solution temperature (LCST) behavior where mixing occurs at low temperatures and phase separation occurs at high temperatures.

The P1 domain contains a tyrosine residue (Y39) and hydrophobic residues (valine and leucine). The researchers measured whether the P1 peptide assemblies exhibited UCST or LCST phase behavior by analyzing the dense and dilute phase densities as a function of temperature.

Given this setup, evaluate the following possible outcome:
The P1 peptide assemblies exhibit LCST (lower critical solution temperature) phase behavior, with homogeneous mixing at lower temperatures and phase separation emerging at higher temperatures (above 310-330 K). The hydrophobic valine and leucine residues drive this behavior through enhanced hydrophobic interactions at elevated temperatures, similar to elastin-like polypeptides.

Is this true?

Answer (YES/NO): NO